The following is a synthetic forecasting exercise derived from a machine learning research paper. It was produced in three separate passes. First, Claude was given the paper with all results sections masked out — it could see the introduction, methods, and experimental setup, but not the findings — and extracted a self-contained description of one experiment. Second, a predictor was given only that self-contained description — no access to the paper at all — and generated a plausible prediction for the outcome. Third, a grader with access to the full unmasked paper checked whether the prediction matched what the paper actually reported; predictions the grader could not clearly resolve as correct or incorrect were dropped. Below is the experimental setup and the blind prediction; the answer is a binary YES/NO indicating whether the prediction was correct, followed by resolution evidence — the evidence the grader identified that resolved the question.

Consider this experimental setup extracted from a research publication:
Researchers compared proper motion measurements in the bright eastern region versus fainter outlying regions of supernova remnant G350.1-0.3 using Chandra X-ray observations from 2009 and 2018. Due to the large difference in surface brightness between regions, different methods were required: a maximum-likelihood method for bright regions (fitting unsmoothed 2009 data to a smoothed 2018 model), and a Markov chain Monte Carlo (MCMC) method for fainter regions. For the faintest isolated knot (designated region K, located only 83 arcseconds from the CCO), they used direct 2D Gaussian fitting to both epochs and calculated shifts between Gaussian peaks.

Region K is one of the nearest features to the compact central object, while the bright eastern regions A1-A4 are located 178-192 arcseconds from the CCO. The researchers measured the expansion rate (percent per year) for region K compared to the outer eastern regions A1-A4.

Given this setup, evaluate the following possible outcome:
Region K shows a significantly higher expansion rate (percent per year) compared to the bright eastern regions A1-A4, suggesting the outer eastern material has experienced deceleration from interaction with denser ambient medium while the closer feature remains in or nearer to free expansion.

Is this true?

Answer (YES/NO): NO